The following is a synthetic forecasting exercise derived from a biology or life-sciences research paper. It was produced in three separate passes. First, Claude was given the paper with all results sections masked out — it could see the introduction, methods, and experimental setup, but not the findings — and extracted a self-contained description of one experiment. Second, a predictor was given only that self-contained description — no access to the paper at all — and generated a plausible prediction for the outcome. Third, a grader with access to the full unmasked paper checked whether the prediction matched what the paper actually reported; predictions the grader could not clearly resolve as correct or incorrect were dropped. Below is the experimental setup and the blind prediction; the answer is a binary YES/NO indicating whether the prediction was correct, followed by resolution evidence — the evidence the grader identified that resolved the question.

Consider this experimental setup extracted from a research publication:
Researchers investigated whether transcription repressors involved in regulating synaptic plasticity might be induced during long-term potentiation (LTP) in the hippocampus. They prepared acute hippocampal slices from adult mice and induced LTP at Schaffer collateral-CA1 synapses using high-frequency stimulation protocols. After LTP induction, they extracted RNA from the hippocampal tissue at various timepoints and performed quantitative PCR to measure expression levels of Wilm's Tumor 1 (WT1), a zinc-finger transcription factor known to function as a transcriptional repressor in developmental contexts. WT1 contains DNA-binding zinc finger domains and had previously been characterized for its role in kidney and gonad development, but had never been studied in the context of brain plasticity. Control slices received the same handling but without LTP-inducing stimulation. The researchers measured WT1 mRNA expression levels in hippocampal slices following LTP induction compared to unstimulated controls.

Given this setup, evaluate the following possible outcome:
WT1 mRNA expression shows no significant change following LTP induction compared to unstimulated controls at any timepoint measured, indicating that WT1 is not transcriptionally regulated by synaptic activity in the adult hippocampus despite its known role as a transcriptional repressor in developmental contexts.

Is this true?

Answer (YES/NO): NO